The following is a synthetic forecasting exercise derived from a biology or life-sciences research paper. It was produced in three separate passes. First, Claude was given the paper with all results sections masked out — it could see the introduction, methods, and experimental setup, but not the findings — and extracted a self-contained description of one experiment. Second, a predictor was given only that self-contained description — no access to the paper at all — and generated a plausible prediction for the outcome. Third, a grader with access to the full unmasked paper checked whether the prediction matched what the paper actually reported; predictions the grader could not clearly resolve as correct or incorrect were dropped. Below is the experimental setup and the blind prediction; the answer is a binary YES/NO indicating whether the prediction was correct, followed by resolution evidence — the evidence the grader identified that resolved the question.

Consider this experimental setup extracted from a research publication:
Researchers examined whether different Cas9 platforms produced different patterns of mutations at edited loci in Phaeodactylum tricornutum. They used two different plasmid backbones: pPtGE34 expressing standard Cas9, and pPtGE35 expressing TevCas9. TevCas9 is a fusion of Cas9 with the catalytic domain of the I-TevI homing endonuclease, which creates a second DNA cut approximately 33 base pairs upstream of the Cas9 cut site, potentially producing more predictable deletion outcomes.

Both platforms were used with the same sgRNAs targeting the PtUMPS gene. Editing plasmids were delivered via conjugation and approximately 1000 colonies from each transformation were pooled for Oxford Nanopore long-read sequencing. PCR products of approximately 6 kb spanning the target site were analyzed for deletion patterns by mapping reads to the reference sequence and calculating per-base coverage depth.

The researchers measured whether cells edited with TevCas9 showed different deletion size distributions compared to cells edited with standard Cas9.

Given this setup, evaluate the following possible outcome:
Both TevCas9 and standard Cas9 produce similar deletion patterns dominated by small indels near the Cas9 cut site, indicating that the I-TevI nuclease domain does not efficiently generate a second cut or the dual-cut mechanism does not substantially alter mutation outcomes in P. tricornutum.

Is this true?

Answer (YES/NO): NO